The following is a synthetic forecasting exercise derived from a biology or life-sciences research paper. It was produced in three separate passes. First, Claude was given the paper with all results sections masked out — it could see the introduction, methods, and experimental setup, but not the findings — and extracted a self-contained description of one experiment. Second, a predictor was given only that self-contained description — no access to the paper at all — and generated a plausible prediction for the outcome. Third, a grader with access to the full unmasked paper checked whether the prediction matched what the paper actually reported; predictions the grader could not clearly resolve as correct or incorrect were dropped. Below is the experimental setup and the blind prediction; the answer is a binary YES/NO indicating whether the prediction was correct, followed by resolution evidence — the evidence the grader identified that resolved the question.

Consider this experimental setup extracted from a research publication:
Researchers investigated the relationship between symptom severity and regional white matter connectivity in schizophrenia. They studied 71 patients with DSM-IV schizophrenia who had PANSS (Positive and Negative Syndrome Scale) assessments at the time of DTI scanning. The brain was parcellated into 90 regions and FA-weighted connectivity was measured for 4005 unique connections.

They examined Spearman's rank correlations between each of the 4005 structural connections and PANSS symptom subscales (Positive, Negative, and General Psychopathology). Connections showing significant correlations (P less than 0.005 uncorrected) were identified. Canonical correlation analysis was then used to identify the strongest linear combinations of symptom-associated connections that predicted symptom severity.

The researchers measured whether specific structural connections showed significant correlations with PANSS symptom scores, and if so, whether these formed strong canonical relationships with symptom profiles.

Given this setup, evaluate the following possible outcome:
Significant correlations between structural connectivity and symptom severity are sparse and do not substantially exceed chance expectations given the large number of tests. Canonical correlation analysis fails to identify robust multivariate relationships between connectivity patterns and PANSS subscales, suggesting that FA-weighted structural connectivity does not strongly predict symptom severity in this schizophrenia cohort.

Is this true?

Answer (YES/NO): NO